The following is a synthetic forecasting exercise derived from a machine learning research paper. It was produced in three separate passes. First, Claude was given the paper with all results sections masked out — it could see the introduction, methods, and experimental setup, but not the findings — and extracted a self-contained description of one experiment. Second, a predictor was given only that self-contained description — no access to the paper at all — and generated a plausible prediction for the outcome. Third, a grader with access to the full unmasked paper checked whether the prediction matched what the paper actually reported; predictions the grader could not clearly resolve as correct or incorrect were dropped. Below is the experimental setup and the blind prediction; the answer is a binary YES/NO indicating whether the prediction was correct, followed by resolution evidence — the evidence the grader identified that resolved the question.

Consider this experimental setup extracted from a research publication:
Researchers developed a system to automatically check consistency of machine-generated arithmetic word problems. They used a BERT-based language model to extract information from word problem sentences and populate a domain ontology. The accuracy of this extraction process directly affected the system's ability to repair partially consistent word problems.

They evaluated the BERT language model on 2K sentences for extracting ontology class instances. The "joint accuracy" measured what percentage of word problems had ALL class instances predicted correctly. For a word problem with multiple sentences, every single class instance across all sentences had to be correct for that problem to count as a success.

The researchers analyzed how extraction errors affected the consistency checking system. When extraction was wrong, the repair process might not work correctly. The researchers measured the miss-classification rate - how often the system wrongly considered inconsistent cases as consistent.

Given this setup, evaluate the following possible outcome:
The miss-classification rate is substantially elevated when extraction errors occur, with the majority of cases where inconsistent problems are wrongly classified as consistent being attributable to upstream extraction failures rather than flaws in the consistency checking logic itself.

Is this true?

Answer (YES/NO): NO